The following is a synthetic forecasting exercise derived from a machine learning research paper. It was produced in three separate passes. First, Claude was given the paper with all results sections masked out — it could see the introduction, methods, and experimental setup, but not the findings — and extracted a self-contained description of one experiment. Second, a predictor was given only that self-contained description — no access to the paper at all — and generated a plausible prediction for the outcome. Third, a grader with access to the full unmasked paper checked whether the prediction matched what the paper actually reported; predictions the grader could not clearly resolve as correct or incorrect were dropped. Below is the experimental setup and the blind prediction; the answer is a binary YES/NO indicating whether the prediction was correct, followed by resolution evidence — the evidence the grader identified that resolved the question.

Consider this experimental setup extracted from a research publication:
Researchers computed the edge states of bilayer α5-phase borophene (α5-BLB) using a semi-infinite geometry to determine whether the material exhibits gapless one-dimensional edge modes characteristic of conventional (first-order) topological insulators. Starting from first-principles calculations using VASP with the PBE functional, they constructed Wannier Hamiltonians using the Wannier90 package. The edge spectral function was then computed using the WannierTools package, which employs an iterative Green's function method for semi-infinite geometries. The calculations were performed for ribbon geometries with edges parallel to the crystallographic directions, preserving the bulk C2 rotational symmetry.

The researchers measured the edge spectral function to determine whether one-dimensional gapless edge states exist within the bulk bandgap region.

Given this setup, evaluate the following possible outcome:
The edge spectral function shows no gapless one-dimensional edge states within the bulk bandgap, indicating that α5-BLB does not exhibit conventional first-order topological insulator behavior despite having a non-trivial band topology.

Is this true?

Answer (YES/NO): YES